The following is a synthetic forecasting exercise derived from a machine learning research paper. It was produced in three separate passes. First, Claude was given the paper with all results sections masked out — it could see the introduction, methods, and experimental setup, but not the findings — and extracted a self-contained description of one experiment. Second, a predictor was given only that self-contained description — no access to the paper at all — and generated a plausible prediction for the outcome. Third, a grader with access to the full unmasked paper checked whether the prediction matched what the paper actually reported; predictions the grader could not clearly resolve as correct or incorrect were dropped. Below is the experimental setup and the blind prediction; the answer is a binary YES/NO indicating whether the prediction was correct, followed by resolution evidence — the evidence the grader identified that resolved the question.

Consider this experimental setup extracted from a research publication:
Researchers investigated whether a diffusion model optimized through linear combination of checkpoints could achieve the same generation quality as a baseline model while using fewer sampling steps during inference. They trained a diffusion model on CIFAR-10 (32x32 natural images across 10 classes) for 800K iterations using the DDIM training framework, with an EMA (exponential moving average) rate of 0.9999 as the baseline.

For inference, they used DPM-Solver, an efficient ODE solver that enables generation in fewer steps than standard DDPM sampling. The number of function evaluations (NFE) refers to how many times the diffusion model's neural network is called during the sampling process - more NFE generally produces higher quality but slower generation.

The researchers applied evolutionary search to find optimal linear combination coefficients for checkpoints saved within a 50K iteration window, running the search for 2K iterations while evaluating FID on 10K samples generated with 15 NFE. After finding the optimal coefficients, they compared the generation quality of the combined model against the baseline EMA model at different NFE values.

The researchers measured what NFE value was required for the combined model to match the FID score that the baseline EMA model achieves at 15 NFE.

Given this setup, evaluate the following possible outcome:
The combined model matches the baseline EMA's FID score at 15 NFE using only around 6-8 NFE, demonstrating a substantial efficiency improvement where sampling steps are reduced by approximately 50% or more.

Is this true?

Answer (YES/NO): NO